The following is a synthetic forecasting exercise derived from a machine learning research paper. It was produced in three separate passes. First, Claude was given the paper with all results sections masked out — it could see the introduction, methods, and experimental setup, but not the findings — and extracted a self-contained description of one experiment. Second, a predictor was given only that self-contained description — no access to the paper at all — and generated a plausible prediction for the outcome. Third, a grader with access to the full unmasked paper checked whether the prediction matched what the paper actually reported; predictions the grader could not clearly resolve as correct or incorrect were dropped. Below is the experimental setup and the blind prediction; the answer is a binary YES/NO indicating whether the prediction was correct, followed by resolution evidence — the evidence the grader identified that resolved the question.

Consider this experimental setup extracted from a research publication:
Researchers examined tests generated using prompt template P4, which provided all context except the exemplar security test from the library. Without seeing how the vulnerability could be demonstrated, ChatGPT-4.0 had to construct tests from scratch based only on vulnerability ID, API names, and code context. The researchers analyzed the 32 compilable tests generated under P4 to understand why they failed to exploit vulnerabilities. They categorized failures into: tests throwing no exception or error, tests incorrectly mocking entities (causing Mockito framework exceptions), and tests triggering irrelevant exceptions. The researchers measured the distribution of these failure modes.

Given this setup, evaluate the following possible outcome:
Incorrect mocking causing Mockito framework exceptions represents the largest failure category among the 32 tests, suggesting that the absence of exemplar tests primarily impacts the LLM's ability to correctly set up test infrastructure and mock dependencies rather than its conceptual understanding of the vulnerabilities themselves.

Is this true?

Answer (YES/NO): NO